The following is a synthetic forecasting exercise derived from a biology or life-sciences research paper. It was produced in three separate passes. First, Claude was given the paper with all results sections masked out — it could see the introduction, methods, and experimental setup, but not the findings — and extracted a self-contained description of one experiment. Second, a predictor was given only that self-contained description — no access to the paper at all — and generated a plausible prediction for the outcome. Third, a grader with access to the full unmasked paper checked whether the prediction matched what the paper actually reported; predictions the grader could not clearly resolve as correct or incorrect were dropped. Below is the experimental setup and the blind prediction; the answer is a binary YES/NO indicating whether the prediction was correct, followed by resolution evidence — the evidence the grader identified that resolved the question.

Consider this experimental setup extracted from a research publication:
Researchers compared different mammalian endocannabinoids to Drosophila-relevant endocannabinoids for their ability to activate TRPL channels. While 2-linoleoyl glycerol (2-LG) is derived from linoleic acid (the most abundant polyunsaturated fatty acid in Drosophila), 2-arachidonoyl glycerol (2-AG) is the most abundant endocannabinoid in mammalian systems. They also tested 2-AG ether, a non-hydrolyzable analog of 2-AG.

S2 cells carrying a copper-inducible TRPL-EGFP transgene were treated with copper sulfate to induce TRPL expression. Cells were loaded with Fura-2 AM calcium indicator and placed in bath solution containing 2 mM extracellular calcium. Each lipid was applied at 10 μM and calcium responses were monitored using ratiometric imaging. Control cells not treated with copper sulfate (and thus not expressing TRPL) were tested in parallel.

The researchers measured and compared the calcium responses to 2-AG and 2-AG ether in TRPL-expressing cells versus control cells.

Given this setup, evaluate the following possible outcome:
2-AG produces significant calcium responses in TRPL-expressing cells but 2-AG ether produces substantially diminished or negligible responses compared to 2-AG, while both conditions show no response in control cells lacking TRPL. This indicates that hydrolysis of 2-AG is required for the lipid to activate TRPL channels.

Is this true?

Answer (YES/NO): NO